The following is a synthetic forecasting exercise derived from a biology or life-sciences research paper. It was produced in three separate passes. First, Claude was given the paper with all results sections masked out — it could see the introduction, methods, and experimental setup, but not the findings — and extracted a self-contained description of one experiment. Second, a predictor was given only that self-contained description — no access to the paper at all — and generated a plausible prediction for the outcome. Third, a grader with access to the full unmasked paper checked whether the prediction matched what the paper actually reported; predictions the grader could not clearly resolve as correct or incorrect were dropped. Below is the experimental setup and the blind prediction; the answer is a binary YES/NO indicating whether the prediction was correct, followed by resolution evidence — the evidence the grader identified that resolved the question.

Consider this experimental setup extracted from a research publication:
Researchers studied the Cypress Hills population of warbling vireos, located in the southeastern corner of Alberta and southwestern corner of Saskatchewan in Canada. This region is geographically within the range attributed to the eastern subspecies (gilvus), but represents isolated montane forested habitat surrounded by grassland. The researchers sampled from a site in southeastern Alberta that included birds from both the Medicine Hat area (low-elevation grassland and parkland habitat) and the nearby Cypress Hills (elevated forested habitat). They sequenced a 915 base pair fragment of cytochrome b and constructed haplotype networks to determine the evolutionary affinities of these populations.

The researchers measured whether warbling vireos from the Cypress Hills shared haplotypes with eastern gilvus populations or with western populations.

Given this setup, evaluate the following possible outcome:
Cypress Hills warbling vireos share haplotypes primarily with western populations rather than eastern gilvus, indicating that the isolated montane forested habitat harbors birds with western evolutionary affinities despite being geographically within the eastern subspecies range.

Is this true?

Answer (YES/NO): YES